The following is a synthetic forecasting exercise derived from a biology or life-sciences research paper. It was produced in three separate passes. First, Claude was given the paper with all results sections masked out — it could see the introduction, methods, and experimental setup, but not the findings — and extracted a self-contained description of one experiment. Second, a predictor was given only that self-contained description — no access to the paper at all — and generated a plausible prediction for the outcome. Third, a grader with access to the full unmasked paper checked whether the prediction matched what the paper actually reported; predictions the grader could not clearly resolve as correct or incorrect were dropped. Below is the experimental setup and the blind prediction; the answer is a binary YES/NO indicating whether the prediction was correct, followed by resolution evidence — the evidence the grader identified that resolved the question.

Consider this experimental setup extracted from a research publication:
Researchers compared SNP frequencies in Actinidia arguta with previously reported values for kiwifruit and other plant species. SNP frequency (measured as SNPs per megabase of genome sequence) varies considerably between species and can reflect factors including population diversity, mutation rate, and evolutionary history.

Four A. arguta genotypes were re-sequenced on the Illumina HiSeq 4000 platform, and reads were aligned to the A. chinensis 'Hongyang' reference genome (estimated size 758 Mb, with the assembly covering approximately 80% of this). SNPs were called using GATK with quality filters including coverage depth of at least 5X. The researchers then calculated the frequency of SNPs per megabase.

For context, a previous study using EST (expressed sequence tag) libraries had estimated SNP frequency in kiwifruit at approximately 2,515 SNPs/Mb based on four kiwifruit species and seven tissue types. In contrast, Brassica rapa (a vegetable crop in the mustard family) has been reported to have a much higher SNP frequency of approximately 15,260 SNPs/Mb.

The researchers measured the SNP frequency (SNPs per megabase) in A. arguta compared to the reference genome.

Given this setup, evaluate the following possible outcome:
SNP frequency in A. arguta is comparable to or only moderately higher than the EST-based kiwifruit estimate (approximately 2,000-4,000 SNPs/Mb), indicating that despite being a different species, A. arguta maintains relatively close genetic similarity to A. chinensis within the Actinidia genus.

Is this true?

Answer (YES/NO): NO